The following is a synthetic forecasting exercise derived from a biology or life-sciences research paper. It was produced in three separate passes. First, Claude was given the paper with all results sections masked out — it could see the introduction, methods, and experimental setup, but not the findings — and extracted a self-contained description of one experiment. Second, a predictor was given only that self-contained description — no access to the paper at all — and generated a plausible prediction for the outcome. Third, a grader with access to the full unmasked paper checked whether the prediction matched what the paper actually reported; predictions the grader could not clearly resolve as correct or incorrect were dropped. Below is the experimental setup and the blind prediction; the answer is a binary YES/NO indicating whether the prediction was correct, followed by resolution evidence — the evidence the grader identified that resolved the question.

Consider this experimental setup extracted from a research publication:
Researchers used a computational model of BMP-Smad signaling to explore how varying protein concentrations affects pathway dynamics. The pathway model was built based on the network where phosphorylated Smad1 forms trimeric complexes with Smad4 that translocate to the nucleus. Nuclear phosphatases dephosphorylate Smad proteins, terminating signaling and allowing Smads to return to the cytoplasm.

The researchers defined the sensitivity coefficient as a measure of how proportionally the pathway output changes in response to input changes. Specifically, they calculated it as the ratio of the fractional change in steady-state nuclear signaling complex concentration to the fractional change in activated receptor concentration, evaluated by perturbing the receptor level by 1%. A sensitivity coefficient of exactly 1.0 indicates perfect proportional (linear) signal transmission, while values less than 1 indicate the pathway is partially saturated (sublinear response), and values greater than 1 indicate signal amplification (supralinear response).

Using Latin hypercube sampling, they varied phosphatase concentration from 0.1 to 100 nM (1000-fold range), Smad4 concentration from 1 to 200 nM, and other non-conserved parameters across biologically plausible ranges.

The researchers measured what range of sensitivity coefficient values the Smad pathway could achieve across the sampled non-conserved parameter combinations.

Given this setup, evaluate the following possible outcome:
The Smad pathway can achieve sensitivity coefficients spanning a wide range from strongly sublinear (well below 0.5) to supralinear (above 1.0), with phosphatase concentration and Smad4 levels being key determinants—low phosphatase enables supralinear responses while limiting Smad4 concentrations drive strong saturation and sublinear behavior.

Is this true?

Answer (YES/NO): NO